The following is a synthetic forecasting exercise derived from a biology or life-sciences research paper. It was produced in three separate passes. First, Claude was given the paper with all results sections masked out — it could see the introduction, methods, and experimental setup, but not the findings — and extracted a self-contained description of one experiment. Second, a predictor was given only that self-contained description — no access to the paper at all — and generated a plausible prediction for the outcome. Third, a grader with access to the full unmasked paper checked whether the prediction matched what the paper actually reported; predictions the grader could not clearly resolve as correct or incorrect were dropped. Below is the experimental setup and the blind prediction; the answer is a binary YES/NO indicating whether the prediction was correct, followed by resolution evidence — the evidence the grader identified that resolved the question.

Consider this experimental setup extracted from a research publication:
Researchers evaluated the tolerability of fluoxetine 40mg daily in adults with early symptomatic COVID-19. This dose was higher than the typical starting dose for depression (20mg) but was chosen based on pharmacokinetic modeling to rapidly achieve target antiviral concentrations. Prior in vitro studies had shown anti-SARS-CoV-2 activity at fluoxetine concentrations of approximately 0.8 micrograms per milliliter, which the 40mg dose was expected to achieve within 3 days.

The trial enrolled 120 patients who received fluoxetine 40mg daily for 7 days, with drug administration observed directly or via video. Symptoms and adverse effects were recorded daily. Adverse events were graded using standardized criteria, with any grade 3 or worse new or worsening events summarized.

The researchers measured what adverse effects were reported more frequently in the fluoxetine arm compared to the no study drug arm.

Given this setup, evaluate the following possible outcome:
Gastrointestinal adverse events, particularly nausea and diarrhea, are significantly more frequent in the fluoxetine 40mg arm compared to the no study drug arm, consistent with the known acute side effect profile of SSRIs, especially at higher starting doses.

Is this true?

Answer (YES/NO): NO